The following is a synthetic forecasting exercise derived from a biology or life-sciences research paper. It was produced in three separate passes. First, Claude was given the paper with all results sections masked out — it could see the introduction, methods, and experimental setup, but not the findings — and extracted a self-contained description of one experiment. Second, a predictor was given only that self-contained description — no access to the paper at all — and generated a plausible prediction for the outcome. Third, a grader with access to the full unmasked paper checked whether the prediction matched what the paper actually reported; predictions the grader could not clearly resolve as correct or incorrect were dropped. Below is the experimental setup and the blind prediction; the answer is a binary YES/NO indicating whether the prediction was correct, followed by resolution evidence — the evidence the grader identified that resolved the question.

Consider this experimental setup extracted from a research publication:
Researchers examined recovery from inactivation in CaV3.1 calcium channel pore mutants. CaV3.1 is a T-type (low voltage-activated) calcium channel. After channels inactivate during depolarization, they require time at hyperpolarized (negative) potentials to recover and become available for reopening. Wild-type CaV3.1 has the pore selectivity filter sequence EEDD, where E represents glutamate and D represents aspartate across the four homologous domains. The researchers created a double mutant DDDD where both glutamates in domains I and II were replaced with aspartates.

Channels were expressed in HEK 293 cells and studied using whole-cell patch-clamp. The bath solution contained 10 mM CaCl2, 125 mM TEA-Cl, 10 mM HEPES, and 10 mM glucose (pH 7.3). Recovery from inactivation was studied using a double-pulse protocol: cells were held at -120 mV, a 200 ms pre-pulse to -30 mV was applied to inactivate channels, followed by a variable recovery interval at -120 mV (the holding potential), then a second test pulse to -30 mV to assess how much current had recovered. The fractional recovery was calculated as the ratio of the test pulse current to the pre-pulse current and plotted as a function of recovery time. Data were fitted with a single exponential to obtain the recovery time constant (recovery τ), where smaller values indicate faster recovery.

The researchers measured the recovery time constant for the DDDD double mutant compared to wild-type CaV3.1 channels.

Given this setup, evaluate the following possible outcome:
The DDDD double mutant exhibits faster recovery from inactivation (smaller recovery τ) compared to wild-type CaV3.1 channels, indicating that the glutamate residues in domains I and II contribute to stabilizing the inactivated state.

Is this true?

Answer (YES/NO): NO